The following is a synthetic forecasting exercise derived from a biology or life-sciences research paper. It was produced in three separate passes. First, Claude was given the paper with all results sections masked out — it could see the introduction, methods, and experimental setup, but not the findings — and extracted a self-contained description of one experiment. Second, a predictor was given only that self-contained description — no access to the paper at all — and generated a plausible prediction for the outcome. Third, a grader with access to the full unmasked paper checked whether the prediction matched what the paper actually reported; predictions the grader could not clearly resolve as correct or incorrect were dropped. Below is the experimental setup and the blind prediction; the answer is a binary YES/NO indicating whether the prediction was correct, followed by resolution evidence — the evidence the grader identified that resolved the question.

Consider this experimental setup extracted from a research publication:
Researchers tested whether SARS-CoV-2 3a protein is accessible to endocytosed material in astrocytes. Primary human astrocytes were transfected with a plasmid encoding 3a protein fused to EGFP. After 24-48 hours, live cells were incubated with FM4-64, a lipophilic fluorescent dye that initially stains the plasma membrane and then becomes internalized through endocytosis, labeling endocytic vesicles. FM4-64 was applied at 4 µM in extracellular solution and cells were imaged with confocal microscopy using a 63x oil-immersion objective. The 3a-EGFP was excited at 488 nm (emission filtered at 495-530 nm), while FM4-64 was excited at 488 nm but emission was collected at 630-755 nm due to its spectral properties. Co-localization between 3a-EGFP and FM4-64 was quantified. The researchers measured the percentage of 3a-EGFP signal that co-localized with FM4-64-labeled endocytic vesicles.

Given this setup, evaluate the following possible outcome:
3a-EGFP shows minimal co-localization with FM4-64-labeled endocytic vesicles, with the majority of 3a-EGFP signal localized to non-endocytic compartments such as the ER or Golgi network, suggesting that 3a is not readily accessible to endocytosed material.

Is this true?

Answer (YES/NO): NO